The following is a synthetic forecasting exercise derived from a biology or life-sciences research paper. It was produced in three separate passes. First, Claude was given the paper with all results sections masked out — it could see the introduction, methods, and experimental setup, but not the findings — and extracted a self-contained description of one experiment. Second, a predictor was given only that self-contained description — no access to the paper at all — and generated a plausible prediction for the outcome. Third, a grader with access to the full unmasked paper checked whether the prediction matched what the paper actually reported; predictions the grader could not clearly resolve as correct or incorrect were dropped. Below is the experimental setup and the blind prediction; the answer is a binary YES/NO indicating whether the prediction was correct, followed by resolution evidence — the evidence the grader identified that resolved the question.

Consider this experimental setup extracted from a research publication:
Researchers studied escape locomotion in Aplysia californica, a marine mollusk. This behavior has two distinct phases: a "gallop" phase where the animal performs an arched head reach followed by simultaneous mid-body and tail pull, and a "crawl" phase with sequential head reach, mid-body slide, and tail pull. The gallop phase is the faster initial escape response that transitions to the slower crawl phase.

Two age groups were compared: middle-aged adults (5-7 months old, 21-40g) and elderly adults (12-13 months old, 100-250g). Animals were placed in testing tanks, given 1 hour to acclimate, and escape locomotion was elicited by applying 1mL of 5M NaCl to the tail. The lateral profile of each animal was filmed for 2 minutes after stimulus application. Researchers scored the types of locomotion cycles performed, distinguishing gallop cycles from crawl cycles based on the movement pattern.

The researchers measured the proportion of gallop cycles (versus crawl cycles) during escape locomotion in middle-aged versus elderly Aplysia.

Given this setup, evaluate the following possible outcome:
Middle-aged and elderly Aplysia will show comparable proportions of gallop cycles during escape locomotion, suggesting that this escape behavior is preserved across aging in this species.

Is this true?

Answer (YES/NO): NO